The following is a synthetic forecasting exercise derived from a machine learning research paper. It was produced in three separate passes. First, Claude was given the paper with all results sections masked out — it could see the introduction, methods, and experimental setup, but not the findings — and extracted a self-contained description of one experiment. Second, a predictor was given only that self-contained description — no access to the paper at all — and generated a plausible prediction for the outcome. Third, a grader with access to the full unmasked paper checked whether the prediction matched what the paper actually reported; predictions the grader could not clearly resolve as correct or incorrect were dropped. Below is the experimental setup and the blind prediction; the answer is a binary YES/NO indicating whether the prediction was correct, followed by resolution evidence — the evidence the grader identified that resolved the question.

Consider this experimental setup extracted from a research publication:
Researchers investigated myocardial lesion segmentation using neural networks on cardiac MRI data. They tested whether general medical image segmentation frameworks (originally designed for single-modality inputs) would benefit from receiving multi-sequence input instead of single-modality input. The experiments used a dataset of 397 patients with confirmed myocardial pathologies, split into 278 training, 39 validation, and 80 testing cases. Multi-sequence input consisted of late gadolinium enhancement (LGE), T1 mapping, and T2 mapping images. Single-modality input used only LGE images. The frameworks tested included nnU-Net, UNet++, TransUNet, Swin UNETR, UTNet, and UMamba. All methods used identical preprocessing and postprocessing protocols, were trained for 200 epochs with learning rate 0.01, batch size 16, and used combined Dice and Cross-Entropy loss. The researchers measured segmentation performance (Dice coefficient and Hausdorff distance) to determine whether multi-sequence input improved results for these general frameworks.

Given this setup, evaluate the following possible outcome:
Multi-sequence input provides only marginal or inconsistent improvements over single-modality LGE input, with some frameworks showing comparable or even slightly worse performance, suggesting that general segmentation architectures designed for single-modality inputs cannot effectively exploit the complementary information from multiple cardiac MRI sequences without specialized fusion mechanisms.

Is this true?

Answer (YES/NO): NO